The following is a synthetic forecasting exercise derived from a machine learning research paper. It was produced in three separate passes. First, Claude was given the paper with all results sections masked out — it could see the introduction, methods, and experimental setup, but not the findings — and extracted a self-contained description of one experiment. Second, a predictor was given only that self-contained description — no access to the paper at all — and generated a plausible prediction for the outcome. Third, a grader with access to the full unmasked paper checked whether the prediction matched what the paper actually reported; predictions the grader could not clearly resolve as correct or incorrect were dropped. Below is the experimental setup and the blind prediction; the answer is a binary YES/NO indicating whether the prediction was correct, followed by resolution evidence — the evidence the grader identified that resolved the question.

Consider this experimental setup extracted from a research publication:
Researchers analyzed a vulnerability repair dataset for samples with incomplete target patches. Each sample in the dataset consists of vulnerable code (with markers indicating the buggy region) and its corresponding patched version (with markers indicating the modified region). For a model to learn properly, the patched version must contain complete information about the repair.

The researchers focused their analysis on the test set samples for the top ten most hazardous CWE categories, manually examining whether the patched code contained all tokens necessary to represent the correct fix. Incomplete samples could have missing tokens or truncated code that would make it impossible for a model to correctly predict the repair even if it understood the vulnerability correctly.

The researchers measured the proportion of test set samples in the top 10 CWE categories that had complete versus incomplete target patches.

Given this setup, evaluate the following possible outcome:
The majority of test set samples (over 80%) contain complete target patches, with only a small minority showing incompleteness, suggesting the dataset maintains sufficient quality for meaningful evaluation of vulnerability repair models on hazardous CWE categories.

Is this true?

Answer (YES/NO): NO